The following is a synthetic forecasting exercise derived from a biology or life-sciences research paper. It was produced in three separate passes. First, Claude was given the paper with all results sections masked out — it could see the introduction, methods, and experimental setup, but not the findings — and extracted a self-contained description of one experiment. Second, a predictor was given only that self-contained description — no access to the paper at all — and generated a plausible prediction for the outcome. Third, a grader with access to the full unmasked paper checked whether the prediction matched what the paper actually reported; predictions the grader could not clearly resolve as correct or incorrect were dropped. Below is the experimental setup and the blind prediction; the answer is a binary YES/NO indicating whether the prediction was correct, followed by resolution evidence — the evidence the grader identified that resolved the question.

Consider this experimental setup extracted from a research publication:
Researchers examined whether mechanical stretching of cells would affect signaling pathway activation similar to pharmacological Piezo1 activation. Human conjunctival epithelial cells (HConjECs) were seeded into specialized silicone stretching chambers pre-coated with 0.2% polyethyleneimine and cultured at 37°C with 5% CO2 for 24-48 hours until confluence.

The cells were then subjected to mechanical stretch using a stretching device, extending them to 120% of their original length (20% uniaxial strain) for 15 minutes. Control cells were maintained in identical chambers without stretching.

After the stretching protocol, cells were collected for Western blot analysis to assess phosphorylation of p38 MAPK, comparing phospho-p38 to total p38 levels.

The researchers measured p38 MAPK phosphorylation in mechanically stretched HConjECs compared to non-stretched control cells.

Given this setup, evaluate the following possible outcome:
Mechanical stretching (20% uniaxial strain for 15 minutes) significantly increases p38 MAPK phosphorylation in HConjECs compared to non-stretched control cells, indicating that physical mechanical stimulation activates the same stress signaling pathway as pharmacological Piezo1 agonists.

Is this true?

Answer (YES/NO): YES